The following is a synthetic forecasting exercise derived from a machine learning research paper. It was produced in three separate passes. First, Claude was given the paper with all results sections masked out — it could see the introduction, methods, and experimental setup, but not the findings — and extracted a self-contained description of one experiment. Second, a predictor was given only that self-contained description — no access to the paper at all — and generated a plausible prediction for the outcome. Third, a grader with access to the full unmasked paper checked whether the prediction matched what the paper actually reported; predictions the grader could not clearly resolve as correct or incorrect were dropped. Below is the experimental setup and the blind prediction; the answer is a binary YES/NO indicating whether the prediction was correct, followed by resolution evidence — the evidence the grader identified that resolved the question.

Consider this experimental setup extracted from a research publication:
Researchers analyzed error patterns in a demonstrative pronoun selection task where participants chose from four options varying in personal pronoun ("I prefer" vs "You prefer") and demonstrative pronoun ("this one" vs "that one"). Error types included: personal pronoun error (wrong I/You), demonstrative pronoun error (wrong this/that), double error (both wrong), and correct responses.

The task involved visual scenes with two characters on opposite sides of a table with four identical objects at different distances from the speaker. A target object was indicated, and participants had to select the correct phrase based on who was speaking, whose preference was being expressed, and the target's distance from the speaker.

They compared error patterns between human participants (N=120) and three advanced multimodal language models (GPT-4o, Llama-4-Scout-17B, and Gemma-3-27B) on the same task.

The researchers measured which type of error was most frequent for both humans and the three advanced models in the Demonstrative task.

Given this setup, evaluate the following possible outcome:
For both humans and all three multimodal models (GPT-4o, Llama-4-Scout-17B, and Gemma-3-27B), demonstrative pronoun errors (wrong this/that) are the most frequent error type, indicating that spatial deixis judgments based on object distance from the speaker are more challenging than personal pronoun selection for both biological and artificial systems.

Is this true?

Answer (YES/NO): YES